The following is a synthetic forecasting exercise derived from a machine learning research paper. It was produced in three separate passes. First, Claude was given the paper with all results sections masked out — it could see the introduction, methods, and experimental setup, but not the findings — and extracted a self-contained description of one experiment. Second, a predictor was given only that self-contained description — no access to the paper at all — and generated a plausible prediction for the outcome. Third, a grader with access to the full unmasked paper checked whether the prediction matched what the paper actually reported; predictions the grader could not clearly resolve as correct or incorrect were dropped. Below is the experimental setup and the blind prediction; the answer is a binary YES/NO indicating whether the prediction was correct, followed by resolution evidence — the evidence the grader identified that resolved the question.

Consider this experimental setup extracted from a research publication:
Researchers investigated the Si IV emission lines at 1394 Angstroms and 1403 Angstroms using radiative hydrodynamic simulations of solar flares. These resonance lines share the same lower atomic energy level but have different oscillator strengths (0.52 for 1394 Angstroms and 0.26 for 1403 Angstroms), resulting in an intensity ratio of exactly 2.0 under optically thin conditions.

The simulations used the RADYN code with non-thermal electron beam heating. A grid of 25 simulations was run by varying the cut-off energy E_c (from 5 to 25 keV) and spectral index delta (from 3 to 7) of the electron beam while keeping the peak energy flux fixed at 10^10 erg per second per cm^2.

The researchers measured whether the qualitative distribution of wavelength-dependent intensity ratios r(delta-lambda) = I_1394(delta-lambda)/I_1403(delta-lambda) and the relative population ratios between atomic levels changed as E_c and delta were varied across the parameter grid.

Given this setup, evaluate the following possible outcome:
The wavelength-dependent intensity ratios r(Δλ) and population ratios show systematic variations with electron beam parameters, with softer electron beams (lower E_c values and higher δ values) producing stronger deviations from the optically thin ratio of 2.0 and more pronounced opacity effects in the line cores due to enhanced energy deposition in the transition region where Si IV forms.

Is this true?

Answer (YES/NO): NO